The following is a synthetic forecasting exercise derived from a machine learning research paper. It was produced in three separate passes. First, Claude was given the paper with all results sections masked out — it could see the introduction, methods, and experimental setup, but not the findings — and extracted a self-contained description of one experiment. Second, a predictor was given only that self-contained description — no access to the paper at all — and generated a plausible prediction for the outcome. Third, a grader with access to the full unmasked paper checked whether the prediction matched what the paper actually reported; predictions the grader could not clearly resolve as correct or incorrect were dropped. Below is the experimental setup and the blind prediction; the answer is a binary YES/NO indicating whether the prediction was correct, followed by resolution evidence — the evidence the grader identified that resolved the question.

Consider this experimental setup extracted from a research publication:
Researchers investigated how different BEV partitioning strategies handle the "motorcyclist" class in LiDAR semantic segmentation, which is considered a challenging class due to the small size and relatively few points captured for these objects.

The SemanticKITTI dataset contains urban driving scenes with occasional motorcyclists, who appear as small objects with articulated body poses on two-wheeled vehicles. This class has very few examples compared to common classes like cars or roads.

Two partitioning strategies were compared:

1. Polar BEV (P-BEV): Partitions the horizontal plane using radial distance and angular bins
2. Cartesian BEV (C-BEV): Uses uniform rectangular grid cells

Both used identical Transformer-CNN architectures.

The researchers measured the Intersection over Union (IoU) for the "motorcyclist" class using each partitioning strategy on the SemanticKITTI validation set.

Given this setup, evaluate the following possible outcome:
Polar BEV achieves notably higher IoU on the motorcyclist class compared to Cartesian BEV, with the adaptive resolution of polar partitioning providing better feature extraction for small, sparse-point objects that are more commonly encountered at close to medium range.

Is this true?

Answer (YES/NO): YES